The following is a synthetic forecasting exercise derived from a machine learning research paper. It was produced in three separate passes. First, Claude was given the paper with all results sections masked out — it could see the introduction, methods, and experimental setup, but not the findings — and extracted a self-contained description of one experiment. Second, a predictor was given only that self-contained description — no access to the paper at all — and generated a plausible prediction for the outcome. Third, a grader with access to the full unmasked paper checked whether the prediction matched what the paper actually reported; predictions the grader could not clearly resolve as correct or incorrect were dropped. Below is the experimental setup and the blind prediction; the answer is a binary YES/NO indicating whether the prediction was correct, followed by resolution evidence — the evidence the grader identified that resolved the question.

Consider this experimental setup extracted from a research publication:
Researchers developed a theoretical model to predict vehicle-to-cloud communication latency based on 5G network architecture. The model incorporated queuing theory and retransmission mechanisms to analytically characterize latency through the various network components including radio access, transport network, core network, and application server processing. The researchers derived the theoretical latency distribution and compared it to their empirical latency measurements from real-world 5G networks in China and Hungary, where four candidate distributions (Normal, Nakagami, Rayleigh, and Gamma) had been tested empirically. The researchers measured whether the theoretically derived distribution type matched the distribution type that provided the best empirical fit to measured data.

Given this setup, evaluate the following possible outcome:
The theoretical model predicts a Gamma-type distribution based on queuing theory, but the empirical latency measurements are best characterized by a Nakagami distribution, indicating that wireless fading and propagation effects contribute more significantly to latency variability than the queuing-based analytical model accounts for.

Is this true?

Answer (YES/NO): NO